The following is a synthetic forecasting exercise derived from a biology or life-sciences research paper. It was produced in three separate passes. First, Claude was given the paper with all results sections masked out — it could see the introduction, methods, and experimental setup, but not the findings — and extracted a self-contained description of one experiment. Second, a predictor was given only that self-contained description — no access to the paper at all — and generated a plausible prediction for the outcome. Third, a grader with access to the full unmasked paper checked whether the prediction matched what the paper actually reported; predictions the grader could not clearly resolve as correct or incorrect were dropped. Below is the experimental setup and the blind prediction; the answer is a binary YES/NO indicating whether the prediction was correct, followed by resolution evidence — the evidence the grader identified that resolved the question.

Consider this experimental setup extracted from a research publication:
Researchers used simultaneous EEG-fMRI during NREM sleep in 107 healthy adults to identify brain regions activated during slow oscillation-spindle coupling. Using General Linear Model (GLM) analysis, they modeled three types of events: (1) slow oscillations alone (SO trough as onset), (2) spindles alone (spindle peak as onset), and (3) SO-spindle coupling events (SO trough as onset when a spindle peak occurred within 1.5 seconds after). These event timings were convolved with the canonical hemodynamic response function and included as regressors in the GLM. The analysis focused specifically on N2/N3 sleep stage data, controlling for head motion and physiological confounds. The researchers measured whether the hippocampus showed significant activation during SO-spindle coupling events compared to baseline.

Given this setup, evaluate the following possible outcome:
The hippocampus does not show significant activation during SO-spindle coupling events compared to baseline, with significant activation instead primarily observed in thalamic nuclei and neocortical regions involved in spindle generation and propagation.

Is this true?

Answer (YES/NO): NO